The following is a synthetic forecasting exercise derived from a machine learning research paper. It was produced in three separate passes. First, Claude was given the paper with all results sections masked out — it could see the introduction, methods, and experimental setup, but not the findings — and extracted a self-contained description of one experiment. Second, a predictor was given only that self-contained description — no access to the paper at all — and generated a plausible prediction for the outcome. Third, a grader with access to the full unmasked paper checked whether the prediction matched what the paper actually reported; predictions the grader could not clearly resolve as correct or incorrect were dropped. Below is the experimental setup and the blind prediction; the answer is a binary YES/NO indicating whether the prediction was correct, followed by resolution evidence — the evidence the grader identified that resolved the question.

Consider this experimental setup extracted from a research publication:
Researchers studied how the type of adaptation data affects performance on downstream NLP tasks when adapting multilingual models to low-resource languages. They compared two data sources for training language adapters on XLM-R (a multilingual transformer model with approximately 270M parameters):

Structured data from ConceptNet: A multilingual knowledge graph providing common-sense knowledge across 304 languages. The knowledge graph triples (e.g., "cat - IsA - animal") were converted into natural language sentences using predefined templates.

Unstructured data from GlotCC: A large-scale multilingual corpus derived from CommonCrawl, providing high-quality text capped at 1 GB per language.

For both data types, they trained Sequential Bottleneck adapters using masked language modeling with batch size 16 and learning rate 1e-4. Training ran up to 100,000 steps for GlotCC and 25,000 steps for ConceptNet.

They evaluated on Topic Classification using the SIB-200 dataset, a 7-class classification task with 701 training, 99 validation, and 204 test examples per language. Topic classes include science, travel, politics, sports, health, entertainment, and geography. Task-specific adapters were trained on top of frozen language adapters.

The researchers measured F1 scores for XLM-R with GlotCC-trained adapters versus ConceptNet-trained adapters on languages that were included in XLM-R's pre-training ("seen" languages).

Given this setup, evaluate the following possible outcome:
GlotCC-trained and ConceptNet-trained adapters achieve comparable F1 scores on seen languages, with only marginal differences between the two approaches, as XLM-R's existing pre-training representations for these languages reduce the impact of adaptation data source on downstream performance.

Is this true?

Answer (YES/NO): NO